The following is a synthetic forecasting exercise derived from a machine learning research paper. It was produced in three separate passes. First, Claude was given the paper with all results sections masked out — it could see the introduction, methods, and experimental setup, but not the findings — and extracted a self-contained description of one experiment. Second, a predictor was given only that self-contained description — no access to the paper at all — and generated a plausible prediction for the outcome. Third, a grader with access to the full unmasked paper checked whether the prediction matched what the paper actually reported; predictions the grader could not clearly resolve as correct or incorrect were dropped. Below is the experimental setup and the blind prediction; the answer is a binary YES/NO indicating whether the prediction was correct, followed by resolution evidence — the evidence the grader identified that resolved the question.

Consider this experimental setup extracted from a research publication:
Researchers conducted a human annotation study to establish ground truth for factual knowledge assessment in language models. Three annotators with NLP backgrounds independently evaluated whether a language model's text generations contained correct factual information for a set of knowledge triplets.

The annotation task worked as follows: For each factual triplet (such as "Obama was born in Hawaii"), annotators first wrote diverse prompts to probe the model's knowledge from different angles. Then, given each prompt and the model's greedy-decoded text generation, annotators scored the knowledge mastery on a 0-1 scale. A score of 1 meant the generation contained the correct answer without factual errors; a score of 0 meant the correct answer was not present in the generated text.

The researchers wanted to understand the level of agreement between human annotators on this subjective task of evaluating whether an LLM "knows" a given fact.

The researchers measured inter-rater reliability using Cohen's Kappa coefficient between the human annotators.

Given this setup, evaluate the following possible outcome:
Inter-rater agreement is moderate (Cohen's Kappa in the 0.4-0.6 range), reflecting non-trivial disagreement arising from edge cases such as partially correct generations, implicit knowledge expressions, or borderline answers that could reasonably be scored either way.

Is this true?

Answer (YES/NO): YES